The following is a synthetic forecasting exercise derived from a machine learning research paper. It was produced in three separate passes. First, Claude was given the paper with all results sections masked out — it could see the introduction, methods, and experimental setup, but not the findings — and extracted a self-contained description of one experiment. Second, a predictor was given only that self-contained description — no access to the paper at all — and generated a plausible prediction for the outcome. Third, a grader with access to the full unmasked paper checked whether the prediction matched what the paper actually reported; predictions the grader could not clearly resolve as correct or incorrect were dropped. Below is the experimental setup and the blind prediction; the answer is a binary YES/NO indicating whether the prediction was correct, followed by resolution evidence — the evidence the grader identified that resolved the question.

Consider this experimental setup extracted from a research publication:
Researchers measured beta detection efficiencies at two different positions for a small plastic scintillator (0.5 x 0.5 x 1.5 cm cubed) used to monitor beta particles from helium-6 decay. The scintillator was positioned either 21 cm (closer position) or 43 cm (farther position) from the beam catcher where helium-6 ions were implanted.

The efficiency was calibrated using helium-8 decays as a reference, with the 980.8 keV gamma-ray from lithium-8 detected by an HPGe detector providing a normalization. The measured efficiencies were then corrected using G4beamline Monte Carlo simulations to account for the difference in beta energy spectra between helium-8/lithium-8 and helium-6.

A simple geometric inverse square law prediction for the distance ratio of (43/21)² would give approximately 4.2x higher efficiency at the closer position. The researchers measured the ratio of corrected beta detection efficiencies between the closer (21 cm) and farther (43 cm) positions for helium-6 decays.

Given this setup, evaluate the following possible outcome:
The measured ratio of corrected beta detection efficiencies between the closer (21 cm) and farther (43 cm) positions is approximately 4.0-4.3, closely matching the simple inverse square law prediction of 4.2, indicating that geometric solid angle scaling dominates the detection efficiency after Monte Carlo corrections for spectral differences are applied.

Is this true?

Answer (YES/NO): NO